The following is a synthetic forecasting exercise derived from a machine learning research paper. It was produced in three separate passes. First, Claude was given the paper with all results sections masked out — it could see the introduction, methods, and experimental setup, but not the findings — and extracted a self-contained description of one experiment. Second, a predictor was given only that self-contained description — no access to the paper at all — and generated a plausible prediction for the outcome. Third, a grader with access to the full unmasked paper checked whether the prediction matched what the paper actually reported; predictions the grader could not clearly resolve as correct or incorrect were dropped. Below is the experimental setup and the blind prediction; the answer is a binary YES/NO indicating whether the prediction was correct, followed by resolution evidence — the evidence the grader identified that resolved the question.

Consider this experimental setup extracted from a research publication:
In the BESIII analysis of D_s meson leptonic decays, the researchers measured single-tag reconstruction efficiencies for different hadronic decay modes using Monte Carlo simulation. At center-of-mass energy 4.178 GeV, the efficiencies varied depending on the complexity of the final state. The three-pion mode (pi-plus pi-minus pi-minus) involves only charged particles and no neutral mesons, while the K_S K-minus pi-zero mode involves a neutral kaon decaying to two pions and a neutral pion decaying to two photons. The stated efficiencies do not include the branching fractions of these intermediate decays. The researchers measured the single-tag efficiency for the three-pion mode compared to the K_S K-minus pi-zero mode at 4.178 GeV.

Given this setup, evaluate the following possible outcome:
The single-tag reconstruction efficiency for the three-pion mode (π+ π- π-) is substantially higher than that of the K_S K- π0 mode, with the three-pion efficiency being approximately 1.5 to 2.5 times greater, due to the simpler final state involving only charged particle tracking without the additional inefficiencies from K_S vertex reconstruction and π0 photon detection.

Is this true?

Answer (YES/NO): NO